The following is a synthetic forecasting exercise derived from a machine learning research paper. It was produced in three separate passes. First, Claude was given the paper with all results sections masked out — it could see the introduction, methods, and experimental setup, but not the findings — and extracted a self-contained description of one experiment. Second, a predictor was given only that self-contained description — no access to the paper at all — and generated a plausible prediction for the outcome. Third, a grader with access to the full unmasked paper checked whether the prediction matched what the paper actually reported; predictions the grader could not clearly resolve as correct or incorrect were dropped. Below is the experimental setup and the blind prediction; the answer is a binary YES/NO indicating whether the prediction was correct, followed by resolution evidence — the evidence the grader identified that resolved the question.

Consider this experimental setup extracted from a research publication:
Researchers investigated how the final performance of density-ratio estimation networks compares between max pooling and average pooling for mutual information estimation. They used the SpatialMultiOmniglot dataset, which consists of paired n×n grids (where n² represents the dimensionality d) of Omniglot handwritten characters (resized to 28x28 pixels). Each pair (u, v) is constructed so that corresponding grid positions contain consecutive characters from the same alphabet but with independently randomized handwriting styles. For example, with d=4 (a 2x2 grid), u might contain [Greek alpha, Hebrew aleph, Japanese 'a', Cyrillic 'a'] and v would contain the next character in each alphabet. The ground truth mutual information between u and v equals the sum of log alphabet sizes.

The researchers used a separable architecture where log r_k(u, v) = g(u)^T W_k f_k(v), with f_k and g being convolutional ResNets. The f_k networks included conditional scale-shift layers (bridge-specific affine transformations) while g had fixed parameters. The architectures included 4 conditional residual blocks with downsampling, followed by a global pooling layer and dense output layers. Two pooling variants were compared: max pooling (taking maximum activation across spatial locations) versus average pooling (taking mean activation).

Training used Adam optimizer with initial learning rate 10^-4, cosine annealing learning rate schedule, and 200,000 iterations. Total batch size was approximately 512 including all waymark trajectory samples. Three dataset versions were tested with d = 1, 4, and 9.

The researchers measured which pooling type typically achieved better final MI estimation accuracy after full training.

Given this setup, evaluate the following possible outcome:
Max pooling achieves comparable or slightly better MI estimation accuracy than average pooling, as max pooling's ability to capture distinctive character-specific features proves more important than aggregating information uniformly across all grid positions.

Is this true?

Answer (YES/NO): NO